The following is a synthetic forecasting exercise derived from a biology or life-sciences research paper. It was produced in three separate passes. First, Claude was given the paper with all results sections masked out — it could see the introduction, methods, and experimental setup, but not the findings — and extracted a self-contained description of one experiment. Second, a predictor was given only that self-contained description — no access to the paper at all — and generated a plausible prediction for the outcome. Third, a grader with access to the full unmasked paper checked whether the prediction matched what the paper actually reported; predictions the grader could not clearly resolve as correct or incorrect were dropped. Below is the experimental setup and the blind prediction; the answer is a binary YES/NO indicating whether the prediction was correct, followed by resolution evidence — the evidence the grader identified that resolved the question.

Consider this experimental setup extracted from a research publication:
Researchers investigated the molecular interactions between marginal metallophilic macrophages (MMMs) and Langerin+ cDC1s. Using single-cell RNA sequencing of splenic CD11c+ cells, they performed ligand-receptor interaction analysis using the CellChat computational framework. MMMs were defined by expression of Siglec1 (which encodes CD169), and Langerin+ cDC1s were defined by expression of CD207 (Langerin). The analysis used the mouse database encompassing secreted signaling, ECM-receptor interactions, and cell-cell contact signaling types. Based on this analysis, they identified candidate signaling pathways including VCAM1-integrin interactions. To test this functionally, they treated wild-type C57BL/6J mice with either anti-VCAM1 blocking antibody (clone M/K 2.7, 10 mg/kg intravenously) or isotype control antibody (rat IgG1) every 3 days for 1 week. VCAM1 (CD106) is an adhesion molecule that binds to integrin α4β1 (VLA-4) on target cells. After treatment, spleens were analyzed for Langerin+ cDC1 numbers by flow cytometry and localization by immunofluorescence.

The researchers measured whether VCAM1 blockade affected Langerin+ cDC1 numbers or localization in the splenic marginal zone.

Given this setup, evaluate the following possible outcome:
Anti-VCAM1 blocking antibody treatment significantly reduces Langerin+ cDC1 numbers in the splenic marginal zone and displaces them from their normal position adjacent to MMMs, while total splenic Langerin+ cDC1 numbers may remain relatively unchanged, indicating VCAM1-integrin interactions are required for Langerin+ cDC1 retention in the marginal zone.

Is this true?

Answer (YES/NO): NO